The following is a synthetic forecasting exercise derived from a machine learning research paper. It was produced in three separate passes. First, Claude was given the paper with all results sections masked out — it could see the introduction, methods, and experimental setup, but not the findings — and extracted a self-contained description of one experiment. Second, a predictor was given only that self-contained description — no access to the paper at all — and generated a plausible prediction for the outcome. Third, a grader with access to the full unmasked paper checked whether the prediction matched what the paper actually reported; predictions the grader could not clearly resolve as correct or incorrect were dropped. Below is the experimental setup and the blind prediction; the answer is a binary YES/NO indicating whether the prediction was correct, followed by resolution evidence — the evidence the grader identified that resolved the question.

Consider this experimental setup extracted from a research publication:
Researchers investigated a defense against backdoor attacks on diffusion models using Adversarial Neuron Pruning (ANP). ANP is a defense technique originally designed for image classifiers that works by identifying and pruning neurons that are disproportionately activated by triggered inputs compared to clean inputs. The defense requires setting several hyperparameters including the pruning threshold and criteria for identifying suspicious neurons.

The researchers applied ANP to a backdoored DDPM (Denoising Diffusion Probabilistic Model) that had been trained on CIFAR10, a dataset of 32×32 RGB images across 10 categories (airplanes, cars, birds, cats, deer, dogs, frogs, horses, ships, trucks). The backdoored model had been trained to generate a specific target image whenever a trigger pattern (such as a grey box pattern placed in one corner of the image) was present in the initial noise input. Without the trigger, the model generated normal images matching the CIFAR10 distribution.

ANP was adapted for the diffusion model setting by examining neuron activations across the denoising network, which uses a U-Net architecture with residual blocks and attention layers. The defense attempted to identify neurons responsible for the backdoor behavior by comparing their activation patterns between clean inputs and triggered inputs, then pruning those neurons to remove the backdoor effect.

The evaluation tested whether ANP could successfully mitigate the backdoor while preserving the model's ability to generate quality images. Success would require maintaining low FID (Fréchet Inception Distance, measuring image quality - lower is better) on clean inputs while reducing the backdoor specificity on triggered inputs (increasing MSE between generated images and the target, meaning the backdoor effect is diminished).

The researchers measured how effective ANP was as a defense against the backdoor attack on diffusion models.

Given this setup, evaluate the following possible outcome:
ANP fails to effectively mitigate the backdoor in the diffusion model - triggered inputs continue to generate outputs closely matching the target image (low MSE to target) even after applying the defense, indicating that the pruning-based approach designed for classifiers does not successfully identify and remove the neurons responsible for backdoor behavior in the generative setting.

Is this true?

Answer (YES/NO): NO